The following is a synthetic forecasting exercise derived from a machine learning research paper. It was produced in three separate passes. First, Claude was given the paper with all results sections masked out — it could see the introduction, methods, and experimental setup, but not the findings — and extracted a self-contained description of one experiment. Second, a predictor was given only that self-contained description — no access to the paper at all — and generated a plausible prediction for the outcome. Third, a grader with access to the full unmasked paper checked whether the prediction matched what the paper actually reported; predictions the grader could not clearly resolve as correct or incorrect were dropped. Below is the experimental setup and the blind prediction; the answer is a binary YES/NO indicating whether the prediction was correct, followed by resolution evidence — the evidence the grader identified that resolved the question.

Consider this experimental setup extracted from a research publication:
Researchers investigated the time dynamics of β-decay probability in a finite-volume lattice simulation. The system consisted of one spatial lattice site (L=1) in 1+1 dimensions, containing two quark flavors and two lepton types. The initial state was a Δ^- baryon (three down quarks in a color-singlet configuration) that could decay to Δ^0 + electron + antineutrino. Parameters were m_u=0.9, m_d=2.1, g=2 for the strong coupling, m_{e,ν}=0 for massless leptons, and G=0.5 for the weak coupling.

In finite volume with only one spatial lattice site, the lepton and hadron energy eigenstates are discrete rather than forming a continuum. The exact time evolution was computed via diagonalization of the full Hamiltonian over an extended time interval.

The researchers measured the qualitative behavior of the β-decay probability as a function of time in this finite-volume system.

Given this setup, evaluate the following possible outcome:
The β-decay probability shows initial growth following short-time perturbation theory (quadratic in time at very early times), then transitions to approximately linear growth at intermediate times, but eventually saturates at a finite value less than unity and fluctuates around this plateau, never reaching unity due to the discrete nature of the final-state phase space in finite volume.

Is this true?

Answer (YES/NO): NO